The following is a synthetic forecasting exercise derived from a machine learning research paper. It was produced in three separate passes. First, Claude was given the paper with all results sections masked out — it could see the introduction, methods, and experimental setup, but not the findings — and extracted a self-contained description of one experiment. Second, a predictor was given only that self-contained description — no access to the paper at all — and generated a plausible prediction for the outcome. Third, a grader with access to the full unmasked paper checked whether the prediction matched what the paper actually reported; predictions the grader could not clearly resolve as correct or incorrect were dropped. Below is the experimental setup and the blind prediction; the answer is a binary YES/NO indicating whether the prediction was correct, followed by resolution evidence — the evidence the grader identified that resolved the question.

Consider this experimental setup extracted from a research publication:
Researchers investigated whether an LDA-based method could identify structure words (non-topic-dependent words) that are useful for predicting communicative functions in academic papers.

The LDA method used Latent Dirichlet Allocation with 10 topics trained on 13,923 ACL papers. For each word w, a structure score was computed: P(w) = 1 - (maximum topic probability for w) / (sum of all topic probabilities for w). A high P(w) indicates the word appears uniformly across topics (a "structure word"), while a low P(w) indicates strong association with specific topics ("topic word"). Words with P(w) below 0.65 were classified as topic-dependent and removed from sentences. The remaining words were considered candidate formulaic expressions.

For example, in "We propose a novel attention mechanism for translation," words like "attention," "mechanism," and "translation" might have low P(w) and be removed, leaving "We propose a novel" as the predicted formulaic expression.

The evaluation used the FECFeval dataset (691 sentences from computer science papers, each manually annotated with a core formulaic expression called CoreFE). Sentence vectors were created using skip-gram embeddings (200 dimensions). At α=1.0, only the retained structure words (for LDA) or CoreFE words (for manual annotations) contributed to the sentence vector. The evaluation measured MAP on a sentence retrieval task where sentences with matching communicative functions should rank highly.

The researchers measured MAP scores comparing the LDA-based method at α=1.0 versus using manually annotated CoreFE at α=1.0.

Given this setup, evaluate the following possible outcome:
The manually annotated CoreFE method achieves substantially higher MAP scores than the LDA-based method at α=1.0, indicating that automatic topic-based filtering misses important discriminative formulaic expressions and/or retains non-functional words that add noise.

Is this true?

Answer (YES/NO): YES